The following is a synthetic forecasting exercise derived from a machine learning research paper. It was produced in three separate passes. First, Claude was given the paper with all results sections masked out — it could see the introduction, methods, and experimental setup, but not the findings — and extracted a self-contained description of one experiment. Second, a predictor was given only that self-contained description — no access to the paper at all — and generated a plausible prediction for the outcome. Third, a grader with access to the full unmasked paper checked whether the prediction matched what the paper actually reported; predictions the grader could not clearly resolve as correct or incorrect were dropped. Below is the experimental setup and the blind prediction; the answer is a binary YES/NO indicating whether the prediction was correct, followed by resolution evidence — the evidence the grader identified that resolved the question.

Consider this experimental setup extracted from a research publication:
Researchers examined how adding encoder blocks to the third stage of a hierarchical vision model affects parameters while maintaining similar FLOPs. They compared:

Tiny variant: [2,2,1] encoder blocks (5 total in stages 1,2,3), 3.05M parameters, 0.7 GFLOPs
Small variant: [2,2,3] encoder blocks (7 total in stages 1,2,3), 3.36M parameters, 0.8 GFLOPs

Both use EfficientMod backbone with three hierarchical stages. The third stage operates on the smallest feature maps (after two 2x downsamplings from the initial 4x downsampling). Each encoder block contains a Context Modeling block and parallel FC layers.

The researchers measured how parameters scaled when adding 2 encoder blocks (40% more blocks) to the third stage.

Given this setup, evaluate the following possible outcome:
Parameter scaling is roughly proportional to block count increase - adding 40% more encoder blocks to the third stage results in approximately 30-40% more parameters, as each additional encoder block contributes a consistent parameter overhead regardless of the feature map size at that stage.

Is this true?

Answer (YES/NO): NO